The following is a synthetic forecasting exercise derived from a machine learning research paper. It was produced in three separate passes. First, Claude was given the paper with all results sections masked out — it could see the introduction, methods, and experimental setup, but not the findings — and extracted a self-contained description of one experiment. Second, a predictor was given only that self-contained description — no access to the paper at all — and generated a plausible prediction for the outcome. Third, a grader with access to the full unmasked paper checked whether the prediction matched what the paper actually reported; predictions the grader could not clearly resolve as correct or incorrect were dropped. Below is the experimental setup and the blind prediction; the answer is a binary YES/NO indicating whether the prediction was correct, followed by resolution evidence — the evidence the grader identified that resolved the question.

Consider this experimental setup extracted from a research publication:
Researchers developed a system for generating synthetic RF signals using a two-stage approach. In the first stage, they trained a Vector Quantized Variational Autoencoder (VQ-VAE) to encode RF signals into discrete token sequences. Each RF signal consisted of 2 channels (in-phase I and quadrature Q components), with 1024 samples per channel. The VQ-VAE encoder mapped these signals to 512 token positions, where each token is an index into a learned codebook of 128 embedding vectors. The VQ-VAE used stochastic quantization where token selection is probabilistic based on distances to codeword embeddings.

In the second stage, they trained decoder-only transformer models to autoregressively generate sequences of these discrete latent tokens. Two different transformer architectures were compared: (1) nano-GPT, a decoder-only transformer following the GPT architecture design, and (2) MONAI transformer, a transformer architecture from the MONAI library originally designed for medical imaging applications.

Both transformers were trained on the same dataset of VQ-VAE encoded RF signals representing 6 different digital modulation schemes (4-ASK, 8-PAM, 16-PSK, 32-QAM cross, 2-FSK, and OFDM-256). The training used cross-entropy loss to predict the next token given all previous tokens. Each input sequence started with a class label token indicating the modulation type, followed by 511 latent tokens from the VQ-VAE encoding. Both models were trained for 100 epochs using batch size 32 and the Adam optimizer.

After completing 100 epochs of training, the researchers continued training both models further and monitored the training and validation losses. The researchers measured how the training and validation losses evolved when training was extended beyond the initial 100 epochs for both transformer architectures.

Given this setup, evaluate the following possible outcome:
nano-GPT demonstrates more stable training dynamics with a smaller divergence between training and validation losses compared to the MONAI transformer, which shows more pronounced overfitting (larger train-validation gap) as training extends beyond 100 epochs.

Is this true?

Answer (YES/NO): YES